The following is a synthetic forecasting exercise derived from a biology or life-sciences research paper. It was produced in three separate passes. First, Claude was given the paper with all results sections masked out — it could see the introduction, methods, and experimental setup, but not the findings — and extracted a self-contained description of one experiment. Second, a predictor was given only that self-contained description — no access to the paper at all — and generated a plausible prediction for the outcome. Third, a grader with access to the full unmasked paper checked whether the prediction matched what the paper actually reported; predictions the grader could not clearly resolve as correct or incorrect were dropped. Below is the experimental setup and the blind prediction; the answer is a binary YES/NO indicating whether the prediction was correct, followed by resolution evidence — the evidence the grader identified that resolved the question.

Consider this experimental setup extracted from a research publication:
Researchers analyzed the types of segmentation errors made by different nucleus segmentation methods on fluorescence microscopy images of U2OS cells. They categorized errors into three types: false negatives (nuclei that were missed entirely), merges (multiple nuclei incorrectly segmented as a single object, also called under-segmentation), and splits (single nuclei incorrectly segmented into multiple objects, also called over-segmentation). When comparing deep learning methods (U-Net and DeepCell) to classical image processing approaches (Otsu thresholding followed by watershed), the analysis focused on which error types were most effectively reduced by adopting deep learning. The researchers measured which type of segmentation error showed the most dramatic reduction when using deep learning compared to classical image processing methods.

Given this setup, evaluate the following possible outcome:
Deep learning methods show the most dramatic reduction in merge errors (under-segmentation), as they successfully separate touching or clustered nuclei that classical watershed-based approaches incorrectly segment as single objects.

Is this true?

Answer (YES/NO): YES